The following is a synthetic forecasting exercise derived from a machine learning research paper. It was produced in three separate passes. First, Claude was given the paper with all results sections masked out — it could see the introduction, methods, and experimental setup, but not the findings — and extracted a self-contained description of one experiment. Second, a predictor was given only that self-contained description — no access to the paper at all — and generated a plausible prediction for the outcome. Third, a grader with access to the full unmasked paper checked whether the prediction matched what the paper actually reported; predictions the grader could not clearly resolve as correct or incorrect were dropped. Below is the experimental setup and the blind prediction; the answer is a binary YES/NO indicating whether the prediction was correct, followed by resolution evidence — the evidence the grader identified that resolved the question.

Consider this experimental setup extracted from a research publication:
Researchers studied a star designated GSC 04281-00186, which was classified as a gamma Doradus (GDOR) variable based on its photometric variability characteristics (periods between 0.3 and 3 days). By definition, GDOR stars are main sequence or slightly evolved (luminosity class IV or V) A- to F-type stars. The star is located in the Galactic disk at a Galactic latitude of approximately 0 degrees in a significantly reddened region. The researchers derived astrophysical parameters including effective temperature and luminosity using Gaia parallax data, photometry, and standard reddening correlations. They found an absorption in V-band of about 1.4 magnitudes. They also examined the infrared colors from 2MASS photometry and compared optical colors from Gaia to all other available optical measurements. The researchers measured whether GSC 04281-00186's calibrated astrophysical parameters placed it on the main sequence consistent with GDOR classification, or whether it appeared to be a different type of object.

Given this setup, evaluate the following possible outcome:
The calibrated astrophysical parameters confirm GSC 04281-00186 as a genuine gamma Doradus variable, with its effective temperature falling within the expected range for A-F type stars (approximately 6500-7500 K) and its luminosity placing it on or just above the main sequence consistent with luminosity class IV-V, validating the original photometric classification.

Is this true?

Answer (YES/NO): NO